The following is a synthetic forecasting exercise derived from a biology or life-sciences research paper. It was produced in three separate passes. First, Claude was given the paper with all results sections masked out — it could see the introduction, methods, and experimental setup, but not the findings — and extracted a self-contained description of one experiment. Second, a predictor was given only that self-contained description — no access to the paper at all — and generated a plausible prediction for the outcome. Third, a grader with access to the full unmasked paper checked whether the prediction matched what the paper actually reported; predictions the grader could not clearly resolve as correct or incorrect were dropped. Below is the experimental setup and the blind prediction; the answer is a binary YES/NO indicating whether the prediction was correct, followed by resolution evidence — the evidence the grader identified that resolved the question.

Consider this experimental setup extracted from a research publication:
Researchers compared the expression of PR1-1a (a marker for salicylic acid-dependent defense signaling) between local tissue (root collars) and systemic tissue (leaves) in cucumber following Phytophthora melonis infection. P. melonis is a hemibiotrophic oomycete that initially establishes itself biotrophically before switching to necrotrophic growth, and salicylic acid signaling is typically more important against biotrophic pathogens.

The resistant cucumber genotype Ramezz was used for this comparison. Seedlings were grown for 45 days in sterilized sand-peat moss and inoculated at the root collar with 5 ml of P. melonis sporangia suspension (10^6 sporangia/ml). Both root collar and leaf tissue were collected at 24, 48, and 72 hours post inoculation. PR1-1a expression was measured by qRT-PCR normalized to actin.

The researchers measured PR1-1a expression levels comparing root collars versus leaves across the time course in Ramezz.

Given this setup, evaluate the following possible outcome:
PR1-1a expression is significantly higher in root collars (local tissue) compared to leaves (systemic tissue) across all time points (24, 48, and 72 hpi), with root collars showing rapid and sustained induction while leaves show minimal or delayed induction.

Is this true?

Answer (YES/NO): NO